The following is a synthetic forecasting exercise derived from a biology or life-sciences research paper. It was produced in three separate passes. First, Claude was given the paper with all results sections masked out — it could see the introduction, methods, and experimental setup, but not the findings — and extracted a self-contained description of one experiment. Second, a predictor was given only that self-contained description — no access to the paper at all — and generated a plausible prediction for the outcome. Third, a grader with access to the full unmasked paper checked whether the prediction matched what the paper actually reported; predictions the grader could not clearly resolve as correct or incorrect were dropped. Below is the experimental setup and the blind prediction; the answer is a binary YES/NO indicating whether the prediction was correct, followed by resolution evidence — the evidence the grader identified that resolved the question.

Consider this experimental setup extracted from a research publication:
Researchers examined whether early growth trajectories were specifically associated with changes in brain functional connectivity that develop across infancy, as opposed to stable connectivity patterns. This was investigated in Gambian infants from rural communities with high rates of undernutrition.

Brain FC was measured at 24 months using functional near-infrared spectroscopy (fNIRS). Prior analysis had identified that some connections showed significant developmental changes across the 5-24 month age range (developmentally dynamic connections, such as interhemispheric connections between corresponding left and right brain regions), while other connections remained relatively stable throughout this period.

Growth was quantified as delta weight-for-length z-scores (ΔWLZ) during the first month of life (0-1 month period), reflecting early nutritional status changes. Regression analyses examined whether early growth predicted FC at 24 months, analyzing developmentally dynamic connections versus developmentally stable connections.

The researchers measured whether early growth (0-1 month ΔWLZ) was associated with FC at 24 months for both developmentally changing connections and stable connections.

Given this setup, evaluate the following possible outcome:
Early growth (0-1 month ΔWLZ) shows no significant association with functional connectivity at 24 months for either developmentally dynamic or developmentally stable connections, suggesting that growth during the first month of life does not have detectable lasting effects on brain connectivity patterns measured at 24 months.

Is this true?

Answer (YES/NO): NO